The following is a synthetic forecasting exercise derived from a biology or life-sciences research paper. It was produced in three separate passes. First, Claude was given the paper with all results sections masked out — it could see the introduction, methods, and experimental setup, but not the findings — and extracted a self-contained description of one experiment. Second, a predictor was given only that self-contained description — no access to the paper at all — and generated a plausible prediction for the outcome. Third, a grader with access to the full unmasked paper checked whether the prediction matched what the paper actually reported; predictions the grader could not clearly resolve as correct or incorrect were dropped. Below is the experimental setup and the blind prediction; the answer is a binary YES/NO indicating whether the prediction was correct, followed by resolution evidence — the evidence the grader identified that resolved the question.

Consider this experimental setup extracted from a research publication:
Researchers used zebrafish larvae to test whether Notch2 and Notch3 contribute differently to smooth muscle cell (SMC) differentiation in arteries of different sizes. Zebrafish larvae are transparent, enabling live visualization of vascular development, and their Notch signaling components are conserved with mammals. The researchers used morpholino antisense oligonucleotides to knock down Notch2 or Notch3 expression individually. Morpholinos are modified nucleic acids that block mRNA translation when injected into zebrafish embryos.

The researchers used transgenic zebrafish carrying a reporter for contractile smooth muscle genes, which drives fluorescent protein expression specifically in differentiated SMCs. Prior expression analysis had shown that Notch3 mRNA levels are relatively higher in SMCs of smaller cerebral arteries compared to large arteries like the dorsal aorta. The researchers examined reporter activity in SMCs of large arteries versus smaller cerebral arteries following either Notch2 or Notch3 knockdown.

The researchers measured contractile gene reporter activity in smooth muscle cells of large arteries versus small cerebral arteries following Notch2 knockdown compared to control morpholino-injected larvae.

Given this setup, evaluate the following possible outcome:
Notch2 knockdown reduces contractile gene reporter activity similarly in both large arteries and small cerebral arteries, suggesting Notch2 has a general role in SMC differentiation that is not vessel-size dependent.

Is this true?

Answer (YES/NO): NO